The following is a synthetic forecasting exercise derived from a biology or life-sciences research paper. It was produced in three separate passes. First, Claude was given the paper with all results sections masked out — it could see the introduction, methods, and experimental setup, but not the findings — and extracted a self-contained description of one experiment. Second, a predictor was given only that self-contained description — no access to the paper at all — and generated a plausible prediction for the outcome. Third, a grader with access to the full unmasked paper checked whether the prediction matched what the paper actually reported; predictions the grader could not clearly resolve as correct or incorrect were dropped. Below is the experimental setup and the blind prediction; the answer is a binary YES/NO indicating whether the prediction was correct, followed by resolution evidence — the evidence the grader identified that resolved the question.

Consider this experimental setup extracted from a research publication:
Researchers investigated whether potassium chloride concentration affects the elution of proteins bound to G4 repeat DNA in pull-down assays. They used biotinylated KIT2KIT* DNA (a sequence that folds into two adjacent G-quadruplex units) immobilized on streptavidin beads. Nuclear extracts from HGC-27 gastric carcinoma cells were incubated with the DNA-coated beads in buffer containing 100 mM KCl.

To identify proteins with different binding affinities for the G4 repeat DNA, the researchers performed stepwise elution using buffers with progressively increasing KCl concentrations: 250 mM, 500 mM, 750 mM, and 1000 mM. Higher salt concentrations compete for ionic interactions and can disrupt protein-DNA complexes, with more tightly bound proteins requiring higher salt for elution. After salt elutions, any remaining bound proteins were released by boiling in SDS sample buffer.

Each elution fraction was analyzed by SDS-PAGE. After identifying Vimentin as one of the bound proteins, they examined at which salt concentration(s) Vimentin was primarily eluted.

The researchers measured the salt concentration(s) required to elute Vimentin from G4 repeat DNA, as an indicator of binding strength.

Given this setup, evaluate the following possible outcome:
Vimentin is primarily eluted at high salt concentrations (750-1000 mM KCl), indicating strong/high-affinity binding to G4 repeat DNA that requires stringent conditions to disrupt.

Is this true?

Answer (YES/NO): NO